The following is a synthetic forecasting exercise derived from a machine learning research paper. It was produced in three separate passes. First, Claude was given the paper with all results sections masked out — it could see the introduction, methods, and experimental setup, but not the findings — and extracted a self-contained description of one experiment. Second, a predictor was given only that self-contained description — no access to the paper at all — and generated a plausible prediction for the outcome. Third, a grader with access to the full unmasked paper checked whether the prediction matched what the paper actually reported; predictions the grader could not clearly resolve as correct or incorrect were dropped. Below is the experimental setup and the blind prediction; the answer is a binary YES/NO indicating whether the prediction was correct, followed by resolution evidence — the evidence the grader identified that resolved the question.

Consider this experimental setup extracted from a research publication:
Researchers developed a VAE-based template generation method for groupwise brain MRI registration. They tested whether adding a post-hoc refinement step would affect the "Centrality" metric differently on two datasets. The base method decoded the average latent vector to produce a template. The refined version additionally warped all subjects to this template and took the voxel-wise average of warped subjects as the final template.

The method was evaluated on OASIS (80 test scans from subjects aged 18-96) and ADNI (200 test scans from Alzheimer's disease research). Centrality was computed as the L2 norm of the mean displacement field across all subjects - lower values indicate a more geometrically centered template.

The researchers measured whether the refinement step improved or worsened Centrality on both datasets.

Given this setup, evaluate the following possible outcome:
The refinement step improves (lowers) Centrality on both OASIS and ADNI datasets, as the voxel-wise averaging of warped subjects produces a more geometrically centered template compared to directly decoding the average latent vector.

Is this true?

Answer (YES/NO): NO